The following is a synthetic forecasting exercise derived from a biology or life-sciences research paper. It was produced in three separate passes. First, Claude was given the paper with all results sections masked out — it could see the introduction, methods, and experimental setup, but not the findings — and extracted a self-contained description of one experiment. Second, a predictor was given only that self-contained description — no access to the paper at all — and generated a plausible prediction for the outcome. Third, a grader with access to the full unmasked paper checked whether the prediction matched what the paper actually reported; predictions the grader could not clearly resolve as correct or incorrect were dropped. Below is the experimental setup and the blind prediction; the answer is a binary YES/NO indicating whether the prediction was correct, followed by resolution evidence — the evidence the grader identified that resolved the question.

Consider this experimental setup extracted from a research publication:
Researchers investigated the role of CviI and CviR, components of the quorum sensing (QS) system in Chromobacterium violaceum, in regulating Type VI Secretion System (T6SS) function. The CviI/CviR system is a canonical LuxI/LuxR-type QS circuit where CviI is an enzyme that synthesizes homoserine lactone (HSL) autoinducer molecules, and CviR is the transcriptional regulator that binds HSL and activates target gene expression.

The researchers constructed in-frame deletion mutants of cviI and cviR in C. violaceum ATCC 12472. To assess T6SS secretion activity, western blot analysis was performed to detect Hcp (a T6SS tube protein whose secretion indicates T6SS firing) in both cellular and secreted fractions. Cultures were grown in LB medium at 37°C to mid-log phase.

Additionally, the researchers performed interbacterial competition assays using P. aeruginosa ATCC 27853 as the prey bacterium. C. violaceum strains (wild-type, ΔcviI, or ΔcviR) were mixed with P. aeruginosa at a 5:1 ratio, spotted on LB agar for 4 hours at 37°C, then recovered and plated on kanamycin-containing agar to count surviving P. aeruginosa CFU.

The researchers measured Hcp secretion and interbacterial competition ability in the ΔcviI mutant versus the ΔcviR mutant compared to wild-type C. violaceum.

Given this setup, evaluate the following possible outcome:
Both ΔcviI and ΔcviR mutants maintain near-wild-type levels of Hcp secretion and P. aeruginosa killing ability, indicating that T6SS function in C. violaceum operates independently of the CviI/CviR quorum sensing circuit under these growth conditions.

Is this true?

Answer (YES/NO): NO